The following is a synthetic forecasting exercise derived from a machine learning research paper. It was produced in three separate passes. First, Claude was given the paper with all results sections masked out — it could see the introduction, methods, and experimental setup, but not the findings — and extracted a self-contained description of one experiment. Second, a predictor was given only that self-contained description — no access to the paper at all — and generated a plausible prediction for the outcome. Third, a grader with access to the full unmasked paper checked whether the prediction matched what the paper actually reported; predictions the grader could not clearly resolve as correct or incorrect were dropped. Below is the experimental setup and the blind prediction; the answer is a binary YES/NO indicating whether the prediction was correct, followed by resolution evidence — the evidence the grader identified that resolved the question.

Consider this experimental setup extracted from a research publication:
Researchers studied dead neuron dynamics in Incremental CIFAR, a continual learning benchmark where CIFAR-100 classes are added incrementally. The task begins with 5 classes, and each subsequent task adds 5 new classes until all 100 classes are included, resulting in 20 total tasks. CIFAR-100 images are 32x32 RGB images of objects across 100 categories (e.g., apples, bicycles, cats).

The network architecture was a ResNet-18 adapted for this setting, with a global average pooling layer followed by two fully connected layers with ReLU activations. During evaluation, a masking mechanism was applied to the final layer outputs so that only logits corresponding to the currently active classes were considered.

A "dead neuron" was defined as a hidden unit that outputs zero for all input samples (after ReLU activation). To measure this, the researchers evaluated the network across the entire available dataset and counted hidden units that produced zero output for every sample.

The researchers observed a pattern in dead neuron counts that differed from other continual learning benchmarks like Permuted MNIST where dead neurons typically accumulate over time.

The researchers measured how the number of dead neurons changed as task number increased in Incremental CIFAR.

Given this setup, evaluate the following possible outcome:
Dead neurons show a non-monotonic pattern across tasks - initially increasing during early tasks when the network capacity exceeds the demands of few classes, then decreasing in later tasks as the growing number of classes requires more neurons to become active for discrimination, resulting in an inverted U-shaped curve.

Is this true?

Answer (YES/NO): YES